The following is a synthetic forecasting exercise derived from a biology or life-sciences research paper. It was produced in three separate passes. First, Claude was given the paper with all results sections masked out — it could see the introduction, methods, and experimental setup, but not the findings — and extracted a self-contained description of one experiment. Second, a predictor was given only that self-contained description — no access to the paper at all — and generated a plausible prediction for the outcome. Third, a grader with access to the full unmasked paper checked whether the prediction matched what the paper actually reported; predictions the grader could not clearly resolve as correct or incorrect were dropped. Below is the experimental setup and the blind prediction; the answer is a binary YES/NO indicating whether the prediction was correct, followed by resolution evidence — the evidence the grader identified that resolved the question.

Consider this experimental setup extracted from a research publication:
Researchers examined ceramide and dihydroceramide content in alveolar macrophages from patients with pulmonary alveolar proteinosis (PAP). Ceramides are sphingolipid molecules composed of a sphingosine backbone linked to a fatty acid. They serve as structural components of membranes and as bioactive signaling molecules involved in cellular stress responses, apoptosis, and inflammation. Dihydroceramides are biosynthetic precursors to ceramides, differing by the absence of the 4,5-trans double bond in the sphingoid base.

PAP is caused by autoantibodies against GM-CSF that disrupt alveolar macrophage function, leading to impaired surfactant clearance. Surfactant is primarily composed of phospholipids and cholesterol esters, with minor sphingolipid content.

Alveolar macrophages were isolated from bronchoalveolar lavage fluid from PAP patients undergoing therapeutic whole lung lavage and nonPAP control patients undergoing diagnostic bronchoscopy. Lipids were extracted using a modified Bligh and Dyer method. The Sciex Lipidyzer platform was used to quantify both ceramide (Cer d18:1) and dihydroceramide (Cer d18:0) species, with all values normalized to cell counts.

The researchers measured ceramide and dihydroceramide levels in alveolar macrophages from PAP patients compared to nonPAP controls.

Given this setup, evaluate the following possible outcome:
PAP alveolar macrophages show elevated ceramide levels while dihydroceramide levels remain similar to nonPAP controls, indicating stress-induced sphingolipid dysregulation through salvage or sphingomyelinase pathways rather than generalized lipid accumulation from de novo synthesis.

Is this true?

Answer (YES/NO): YES